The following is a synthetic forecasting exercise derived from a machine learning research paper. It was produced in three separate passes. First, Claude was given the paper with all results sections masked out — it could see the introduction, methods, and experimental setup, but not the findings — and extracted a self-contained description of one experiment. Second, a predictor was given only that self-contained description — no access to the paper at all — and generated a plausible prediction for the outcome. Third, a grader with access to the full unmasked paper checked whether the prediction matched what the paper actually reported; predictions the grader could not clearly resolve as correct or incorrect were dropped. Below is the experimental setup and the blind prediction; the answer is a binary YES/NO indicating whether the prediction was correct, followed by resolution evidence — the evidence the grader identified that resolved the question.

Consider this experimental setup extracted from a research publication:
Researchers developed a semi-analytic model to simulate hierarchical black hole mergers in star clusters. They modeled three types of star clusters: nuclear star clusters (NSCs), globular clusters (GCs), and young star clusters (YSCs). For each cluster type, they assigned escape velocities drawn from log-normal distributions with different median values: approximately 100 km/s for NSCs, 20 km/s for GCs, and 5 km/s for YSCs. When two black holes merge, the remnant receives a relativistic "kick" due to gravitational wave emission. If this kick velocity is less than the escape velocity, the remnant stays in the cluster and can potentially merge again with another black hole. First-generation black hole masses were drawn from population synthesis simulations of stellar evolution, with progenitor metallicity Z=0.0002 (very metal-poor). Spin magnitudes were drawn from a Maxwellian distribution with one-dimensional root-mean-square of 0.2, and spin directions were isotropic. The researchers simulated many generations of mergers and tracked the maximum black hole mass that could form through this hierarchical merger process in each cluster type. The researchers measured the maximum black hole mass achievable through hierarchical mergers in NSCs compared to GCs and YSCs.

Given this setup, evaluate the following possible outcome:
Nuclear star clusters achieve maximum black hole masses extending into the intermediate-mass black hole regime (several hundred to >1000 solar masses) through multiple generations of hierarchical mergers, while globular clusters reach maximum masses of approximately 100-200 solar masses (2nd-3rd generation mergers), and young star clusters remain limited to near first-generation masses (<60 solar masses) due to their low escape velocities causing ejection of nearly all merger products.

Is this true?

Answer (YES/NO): NO